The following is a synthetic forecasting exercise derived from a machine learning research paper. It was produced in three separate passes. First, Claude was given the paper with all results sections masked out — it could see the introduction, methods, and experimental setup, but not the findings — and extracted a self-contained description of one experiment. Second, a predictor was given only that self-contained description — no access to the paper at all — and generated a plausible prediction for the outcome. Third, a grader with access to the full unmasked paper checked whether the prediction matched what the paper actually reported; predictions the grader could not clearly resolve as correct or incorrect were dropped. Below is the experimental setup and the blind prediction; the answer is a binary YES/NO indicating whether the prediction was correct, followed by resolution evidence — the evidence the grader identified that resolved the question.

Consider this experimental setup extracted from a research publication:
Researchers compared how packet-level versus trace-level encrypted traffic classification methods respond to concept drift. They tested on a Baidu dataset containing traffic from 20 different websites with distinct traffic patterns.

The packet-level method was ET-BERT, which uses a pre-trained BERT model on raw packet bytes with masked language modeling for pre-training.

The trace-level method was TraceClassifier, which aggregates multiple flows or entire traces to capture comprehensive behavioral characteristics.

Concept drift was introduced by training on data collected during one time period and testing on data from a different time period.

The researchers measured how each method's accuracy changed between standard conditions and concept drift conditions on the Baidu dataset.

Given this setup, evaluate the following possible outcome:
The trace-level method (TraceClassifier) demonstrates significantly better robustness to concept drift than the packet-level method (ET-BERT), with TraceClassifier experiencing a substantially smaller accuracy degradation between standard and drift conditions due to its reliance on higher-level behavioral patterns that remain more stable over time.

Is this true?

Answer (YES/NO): YES